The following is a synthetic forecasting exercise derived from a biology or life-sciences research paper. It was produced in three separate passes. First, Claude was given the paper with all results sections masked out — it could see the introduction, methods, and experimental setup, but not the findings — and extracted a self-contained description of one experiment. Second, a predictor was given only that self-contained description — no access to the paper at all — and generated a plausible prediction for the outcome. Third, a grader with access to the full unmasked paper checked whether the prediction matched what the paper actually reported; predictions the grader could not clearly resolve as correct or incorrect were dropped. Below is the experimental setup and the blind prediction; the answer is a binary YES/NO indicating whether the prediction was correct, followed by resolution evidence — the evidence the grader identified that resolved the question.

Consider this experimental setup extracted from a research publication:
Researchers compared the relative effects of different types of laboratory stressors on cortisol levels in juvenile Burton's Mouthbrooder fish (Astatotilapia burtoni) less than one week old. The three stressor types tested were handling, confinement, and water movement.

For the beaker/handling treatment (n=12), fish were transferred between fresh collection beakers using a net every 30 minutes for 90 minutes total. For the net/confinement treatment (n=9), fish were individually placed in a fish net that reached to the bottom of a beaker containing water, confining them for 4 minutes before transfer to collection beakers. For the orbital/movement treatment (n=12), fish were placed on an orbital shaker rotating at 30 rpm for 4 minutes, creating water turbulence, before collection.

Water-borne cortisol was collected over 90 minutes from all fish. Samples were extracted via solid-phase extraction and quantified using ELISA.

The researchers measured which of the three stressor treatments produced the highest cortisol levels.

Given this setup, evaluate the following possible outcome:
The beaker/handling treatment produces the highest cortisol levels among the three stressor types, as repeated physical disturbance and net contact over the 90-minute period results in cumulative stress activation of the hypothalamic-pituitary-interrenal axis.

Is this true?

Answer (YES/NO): NO